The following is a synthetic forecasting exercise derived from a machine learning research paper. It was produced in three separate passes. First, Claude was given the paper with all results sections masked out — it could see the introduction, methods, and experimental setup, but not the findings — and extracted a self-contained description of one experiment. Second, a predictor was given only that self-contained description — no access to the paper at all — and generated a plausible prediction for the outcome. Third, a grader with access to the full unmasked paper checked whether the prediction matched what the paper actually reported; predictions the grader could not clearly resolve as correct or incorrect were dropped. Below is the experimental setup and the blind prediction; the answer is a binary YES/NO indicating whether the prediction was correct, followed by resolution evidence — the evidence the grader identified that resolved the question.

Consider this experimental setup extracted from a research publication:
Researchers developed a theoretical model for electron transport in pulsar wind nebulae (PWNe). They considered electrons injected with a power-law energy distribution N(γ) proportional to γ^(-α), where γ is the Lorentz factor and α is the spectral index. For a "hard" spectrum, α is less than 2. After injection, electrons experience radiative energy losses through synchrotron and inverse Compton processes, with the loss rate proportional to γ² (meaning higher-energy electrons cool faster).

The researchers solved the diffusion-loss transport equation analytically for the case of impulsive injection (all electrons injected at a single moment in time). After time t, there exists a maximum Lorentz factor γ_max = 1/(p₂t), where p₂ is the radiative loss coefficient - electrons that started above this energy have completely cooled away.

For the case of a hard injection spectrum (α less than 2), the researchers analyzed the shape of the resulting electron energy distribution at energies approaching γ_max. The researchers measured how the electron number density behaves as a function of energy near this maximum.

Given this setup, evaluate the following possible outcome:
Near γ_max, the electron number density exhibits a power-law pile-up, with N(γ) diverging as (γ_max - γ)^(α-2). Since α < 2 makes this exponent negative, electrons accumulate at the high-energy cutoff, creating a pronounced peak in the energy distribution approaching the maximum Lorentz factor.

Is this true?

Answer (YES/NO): YES